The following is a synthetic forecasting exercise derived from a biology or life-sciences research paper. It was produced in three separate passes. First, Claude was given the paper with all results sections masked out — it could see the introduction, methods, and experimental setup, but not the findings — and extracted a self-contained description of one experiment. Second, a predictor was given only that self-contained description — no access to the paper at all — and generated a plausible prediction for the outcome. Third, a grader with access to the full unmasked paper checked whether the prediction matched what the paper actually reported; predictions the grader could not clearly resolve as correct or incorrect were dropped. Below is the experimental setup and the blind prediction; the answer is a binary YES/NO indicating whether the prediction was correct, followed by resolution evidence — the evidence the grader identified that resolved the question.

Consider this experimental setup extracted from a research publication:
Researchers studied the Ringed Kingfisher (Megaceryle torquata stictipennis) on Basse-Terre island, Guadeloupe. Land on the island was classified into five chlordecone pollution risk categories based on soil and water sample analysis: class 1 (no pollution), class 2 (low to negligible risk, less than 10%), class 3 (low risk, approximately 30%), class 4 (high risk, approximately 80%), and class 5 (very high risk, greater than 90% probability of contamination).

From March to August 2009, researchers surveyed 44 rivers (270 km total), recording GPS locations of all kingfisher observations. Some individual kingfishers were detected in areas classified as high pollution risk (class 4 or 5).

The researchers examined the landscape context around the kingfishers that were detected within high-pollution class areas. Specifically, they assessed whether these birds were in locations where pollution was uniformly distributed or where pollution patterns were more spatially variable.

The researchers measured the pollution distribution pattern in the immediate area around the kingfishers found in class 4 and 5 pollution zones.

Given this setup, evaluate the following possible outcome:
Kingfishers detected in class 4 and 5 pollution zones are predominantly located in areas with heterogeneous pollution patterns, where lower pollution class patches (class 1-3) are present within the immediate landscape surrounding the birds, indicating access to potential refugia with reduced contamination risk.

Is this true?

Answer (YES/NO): YES